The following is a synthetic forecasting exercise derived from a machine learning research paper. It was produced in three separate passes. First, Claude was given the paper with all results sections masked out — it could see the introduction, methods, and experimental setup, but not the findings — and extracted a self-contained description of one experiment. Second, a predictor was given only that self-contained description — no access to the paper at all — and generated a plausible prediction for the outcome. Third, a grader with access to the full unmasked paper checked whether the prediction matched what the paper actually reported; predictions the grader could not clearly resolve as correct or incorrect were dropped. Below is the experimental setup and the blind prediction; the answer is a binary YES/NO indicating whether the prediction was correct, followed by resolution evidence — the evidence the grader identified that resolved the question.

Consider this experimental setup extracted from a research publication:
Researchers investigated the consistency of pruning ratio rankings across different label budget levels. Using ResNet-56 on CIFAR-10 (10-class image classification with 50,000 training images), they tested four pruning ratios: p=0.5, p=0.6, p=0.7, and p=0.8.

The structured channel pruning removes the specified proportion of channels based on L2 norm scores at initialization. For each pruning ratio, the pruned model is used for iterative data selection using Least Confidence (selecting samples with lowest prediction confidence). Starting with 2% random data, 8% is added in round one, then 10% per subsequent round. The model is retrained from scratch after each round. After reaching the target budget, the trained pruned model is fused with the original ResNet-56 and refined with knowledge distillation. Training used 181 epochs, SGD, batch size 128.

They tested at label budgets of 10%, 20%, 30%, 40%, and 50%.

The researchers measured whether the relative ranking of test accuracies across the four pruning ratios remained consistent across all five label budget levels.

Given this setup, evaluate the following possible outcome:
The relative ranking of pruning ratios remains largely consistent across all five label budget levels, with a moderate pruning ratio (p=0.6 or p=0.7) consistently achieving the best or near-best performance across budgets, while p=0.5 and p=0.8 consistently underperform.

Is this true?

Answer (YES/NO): NO